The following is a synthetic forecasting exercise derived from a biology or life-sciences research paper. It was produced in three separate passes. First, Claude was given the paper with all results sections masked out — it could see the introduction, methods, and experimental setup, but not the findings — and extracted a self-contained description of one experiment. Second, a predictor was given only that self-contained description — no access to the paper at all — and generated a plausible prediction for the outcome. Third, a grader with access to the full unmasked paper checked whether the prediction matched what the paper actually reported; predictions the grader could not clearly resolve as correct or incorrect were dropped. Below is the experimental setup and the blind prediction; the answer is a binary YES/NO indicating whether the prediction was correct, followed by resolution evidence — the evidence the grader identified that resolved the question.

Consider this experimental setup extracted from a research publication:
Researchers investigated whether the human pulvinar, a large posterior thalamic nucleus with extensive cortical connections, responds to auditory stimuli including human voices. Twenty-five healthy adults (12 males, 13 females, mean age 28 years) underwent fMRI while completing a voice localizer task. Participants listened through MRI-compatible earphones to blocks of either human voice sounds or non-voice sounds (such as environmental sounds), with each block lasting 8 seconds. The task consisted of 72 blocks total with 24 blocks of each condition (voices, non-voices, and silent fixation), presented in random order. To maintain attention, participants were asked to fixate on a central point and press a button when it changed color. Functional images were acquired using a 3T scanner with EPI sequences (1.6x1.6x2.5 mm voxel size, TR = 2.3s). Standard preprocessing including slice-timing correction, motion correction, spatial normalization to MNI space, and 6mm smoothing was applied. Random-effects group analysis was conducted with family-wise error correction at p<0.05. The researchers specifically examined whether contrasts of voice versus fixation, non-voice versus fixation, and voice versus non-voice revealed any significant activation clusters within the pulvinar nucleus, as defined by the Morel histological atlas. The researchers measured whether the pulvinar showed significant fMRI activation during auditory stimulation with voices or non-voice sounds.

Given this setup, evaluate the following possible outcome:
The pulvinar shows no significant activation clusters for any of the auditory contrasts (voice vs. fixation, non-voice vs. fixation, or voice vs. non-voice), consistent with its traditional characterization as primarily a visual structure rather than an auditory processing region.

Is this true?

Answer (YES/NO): YES